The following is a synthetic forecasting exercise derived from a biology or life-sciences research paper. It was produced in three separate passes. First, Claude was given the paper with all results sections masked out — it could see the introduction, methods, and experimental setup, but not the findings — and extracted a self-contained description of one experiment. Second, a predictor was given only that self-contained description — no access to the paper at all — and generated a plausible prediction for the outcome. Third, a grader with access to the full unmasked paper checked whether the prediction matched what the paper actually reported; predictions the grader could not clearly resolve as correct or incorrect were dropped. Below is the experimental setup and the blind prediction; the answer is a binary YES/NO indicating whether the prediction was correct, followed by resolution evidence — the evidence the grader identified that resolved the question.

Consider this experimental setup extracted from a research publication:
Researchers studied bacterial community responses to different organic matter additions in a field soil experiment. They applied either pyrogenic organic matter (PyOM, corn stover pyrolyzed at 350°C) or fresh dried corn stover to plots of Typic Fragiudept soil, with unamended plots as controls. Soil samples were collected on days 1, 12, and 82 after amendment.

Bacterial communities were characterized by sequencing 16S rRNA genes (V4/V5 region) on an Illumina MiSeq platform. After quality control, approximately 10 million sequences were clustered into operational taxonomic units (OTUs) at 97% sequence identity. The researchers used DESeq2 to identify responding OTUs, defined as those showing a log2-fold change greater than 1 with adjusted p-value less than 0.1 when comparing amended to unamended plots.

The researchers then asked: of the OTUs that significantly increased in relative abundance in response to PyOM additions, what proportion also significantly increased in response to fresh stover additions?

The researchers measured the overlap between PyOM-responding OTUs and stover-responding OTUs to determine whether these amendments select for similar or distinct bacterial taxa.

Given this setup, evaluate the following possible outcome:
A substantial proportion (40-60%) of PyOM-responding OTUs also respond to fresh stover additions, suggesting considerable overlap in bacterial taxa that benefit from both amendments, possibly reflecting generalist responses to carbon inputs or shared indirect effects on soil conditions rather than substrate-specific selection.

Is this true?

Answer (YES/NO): NO